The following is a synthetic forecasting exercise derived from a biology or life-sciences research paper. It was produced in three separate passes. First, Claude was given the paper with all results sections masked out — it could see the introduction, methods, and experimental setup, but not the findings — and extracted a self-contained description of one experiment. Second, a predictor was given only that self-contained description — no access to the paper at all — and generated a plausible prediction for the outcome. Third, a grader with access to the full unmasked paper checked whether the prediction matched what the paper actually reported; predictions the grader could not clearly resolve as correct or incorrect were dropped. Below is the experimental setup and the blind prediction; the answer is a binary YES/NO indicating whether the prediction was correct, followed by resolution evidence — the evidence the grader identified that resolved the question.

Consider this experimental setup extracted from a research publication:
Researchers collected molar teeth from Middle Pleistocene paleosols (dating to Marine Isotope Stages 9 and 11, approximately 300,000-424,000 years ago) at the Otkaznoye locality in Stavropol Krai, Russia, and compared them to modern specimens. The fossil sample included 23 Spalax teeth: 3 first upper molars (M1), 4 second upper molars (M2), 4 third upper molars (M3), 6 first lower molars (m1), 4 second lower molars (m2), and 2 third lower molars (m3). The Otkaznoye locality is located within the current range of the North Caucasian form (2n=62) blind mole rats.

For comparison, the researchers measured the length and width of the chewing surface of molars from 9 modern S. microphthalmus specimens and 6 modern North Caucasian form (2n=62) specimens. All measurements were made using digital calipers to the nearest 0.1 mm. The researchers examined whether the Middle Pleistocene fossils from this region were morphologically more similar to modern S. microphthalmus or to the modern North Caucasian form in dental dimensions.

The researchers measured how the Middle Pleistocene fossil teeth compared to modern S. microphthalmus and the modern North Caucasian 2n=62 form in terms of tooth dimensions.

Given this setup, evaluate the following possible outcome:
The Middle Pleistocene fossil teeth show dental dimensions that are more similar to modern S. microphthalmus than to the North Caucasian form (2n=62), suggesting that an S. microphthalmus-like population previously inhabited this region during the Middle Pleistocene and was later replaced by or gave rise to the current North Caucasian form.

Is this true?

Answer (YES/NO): NO